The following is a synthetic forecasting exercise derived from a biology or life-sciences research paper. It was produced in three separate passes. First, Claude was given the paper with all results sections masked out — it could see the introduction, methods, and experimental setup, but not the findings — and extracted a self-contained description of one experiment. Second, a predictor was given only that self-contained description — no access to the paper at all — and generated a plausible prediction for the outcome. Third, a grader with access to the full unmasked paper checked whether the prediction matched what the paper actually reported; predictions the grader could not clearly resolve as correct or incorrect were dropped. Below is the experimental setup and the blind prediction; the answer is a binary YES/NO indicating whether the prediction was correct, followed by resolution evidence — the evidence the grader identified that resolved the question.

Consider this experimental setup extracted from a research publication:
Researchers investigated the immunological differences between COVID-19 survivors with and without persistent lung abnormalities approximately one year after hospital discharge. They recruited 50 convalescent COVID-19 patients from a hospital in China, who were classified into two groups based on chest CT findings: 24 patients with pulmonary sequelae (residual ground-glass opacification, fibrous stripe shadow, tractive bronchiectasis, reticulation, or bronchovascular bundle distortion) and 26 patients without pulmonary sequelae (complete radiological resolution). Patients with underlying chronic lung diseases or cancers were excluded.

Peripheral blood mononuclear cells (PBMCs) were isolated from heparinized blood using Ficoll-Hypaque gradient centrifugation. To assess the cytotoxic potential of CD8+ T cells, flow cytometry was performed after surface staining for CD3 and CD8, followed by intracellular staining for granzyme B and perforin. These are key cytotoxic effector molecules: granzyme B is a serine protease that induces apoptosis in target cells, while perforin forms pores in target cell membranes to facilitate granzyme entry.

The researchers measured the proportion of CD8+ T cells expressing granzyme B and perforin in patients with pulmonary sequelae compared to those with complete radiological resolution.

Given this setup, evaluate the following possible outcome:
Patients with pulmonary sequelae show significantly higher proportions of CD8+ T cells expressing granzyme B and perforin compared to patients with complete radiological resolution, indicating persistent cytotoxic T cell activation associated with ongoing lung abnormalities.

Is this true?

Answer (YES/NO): YES